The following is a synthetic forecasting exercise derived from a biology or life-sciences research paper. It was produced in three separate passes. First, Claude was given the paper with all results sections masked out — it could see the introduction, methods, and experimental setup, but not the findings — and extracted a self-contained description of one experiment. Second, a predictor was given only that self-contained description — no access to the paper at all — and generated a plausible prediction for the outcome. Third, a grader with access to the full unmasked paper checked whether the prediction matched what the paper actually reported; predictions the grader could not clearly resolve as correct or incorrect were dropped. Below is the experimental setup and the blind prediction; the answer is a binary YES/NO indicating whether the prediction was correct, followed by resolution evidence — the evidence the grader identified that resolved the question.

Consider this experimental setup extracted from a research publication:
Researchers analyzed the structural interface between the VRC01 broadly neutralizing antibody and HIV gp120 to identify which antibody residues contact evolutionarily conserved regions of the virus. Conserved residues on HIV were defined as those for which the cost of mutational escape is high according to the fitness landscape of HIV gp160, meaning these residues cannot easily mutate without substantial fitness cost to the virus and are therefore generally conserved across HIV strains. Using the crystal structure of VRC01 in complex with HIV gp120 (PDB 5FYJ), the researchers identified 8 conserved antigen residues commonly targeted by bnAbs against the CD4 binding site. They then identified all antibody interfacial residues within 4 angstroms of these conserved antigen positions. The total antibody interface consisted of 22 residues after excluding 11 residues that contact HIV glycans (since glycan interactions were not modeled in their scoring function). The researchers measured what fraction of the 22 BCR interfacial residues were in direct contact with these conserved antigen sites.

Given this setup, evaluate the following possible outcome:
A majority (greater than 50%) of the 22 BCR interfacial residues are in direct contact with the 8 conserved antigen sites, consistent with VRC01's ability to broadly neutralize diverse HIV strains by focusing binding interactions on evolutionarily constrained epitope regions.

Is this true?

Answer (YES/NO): YES